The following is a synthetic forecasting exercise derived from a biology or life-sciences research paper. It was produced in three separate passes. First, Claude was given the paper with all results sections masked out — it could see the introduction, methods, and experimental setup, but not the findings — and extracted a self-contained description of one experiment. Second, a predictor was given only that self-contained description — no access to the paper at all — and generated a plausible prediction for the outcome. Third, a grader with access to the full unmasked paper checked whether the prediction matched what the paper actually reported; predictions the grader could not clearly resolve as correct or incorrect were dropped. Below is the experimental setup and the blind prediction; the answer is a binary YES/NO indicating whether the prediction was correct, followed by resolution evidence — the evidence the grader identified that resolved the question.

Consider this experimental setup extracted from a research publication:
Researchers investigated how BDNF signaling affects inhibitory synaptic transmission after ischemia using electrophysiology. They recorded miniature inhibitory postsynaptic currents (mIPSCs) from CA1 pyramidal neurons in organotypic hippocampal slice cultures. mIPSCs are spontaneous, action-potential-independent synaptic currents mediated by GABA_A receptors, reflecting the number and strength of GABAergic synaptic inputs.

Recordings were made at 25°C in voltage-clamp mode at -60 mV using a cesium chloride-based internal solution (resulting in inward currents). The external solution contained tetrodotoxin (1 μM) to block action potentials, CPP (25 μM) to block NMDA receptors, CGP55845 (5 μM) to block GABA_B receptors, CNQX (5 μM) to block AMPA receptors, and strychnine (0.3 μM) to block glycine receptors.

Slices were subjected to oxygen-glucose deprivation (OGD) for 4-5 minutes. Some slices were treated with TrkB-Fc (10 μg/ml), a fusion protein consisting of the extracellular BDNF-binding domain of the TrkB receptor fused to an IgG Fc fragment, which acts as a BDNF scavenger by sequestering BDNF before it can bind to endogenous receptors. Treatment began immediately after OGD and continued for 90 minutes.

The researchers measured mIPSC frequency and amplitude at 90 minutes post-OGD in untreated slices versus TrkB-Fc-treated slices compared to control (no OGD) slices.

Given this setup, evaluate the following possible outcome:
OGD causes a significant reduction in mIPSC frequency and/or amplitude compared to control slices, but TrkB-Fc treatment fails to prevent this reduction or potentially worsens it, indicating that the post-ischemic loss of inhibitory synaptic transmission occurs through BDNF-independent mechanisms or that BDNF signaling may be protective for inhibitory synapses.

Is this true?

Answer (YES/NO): NO